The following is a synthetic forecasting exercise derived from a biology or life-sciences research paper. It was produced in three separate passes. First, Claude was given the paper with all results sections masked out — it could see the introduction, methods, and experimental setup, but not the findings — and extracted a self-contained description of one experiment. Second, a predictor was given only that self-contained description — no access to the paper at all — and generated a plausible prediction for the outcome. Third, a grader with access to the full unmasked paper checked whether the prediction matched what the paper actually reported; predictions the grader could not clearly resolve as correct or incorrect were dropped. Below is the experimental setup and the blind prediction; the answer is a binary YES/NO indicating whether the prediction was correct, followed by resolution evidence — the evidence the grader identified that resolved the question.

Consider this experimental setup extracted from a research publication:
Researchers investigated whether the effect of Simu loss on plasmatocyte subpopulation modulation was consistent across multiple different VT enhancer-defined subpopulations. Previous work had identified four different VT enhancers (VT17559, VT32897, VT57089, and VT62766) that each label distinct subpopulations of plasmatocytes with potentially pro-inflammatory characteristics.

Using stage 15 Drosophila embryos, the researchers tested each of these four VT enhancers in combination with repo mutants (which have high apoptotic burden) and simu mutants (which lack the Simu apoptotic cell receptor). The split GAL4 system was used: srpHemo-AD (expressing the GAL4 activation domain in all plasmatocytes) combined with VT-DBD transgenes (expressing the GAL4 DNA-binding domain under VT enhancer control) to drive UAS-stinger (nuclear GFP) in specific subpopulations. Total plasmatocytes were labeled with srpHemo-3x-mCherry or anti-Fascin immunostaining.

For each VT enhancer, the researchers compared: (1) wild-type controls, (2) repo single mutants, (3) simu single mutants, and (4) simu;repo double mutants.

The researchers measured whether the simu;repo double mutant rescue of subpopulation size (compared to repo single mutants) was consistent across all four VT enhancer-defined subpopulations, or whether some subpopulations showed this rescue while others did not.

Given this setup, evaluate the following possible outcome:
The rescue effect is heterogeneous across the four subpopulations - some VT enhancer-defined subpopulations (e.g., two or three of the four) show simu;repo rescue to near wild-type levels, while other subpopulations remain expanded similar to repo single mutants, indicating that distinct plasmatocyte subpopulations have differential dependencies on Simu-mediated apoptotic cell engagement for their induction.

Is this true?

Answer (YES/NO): NO